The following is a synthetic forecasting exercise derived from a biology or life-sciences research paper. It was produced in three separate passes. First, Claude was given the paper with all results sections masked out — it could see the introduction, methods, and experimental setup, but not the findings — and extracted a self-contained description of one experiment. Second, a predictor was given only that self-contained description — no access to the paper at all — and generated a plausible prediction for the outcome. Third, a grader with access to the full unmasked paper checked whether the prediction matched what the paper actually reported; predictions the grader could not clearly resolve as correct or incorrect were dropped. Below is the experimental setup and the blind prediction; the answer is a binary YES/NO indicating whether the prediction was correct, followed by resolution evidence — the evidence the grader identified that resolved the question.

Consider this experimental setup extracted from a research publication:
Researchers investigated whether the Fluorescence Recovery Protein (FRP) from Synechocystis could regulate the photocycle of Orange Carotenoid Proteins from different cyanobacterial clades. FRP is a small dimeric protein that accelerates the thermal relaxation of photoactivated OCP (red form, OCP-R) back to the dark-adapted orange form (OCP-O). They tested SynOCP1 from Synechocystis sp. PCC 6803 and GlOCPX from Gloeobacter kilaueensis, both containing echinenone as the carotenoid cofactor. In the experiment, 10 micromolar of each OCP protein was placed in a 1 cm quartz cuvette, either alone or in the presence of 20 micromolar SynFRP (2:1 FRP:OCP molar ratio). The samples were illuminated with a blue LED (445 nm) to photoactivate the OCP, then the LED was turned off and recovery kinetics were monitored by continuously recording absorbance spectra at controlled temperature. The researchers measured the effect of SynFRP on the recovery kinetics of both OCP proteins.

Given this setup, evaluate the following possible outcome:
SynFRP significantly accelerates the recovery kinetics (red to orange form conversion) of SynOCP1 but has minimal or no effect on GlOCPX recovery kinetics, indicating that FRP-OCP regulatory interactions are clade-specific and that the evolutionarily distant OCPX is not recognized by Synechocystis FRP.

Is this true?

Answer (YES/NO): YES